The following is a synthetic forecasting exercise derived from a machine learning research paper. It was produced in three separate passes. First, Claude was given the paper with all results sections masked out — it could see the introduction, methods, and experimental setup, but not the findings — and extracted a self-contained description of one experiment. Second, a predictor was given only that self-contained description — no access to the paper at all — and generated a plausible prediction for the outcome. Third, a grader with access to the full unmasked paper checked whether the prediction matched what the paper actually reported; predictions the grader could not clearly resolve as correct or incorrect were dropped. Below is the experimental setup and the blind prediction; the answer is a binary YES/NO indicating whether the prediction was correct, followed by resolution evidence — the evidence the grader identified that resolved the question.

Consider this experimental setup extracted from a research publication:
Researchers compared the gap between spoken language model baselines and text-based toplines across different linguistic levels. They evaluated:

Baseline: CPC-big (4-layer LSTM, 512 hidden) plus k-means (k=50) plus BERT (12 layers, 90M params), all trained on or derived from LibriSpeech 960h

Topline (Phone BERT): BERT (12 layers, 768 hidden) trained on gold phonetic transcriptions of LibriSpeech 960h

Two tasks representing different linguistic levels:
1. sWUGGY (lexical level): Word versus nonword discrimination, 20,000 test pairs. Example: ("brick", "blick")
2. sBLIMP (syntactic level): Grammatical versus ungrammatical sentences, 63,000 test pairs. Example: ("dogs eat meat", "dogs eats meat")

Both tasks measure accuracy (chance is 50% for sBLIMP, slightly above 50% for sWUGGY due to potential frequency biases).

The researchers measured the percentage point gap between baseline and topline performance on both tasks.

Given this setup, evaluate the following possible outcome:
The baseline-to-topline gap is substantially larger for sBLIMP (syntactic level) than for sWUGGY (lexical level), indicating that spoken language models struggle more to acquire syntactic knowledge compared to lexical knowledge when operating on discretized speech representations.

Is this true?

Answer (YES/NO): NO